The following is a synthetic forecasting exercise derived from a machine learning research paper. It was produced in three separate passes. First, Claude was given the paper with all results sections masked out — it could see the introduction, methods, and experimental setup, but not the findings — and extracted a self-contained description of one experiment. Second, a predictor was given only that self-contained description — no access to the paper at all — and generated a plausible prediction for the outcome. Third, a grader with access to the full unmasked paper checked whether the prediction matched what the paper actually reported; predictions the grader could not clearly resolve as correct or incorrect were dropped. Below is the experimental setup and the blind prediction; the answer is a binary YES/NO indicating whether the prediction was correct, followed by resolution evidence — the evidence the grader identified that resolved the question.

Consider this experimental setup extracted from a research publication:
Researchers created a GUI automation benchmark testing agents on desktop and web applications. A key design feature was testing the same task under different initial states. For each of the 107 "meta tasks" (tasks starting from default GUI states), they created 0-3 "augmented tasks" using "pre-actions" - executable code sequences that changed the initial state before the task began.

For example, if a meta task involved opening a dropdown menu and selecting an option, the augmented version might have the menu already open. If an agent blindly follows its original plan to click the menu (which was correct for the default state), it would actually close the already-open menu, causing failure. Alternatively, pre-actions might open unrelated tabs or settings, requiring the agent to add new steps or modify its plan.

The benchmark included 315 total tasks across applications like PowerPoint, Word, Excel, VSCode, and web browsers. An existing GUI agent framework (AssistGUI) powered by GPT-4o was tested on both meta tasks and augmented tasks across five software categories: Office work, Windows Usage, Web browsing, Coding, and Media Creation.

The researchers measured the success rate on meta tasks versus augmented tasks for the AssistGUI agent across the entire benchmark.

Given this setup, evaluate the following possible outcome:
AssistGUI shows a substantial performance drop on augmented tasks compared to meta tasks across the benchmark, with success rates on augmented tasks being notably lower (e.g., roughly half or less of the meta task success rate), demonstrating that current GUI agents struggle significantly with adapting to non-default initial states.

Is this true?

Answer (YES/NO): NO